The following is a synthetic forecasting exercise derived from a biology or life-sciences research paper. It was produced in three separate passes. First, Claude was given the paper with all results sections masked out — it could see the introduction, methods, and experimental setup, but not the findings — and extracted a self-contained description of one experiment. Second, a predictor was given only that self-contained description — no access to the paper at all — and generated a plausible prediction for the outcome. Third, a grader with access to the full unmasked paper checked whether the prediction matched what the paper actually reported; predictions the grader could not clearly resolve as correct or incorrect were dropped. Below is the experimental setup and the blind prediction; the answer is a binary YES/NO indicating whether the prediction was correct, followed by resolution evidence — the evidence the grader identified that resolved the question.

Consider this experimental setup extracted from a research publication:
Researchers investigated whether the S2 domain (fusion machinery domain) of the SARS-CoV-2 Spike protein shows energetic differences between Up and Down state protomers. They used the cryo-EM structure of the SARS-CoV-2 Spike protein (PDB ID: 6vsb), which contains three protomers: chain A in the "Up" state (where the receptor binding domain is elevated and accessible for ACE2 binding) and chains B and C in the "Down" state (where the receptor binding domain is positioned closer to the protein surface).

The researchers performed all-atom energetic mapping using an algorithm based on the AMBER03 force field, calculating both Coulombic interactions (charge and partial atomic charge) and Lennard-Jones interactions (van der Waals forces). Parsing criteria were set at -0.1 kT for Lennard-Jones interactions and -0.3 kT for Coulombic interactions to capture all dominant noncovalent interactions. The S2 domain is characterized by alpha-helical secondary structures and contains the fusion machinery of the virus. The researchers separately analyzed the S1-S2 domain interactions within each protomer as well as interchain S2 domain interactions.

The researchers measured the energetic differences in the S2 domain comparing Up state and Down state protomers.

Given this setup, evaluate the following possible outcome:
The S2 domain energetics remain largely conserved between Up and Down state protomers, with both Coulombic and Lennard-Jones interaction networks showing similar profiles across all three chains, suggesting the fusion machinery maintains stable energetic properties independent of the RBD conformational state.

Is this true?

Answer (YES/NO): YES